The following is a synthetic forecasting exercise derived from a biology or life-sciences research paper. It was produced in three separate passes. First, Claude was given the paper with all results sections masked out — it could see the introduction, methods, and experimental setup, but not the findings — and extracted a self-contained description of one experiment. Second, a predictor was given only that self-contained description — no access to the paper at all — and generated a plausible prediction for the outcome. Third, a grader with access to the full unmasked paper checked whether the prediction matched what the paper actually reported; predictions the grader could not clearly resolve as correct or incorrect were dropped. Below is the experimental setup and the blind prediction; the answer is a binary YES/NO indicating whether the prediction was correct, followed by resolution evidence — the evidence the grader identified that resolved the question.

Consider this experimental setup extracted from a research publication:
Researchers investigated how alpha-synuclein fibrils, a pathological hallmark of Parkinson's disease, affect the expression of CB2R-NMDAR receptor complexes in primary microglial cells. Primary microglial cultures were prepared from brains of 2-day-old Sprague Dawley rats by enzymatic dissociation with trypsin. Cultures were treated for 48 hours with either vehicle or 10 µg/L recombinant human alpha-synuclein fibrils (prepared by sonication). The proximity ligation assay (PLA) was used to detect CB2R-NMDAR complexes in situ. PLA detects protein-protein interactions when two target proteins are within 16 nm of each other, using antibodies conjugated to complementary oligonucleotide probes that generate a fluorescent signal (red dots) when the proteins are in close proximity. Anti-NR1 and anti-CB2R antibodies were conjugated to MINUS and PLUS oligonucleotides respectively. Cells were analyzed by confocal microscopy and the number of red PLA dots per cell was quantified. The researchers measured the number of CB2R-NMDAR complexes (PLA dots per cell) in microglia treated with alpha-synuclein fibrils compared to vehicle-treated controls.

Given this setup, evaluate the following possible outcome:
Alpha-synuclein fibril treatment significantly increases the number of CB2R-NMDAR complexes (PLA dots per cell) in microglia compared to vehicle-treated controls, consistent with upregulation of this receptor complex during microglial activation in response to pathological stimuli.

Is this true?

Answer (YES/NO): NO